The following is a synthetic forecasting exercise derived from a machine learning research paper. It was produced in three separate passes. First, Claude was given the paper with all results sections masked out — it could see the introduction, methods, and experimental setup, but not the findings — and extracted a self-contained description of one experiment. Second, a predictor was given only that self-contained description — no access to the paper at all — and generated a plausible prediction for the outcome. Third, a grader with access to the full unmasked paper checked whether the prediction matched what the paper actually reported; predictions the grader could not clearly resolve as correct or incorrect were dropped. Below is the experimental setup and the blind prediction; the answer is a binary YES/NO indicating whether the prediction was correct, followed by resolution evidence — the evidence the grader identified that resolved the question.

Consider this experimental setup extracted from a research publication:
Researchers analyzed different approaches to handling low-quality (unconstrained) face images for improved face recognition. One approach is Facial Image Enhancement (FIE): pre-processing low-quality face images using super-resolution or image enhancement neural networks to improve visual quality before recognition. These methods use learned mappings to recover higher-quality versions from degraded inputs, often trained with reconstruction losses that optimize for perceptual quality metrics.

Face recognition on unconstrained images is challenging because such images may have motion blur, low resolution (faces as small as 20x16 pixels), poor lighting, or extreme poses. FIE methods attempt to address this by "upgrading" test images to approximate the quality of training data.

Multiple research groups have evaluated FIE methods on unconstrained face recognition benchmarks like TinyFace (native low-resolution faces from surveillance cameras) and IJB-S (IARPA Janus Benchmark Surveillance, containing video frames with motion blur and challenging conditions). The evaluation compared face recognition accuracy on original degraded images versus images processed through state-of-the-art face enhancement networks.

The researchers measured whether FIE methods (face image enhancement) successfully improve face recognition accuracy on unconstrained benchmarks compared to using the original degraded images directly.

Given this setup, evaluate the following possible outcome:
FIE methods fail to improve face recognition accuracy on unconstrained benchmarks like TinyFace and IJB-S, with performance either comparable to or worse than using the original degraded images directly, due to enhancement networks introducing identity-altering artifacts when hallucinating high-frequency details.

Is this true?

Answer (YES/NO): YES